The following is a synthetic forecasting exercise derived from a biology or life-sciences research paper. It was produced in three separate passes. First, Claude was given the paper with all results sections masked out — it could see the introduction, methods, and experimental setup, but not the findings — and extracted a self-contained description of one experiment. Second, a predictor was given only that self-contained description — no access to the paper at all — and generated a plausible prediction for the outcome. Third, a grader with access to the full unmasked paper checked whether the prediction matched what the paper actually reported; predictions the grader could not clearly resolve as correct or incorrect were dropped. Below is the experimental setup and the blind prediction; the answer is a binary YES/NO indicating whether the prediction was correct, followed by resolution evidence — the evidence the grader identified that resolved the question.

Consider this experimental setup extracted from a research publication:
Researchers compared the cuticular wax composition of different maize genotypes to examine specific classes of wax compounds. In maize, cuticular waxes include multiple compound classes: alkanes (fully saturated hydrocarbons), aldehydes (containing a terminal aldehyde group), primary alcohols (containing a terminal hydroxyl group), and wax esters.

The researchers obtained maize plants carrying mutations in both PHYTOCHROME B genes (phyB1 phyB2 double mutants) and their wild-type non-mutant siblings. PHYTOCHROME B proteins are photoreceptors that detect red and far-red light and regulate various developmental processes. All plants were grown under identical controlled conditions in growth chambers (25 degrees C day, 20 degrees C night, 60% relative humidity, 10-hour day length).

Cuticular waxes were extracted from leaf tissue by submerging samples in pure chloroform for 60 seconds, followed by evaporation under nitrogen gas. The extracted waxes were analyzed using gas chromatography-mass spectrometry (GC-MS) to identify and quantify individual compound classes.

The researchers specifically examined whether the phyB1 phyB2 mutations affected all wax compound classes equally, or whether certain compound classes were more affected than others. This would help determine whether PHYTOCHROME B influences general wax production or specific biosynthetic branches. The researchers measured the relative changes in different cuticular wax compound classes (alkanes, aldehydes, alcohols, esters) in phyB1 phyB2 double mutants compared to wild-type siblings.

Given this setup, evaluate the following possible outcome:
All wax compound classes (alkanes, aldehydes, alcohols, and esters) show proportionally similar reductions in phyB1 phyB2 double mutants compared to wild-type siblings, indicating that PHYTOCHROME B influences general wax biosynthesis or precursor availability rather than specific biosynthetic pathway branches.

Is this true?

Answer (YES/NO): NO